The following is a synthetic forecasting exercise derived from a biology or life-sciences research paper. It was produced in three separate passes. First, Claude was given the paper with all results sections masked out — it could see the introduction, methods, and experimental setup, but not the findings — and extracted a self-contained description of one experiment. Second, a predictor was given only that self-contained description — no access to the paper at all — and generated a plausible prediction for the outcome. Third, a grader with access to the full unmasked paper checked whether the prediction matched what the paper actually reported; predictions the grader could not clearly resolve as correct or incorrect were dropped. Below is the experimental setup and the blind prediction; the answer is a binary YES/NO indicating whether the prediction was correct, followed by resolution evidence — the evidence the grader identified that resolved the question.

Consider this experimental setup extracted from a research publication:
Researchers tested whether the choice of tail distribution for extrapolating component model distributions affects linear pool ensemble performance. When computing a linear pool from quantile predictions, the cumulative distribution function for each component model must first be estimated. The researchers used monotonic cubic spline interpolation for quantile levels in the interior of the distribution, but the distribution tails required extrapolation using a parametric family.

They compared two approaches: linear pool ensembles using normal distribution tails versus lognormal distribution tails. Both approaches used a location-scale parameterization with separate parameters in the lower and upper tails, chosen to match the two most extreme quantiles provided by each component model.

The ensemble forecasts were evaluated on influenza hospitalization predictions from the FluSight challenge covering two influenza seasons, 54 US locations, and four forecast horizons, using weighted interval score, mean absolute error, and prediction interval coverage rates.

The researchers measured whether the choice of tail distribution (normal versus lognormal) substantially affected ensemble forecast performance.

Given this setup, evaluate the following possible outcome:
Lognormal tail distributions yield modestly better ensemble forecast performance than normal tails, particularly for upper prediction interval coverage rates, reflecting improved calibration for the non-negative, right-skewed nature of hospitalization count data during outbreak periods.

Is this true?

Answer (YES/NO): NO